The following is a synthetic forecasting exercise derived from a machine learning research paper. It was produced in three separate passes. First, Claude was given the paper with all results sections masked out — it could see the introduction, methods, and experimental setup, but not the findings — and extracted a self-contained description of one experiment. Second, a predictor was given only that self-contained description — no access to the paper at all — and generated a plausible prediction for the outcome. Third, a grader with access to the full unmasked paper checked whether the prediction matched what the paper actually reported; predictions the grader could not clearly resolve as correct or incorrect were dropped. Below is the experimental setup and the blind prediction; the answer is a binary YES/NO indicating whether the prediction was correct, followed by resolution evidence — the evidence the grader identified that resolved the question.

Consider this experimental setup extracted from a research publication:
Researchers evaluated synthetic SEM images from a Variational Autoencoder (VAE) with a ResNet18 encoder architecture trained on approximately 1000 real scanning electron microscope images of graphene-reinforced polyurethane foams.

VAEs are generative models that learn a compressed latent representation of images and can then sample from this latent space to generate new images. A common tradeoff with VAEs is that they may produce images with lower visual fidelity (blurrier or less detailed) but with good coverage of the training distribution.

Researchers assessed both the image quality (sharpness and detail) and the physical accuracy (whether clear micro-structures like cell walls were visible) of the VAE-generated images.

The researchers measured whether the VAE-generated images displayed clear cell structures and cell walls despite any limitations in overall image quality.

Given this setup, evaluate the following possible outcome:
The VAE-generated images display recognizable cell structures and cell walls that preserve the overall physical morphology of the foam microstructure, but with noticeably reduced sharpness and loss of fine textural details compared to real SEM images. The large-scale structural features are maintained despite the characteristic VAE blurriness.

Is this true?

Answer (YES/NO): YES